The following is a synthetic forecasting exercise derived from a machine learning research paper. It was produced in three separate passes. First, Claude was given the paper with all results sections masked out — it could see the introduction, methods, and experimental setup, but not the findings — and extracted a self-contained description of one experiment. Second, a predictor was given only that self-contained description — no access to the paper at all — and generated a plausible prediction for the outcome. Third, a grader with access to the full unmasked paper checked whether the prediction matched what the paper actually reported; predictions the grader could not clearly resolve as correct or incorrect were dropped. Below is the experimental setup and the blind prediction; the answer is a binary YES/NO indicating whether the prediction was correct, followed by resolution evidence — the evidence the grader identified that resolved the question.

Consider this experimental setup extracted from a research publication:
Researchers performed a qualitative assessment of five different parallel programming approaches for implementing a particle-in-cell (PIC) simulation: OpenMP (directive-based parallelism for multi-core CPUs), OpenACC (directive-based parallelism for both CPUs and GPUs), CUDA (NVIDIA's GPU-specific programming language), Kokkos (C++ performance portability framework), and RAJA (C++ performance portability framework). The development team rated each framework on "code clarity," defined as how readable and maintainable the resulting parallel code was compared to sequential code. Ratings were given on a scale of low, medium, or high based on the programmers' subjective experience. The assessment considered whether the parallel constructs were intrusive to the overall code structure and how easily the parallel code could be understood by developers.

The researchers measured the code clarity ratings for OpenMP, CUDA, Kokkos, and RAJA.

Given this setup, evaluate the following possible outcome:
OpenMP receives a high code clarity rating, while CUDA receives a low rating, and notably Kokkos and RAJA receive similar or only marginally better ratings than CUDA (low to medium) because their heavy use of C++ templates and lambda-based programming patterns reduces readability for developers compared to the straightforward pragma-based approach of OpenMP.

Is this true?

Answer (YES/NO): NO